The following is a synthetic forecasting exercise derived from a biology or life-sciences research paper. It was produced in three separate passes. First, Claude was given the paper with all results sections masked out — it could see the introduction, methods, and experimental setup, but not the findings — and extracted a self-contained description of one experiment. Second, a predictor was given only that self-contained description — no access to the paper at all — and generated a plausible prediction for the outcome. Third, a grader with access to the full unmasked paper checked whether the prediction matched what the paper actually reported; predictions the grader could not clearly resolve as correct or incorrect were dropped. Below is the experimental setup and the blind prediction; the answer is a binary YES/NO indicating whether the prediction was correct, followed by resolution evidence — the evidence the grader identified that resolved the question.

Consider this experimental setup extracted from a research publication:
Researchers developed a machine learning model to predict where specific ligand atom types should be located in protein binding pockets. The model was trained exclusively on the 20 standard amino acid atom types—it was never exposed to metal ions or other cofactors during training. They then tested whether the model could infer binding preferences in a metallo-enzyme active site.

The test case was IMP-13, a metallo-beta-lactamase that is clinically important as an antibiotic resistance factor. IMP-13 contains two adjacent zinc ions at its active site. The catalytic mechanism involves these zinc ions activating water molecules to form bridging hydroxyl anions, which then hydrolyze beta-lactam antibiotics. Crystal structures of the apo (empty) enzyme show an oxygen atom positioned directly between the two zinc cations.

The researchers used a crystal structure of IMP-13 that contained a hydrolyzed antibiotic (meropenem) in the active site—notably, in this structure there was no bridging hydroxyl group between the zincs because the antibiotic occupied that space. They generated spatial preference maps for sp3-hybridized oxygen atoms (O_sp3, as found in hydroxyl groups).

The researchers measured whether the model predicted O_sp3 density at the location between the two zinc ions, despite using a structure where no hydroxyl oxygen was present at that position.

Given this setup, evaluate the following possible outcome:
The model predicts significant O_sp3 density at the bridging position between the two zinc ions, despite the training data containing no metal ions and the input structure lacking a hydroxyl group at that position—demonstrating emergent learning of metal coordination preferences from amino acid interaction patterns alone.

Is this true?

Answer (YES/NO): YES